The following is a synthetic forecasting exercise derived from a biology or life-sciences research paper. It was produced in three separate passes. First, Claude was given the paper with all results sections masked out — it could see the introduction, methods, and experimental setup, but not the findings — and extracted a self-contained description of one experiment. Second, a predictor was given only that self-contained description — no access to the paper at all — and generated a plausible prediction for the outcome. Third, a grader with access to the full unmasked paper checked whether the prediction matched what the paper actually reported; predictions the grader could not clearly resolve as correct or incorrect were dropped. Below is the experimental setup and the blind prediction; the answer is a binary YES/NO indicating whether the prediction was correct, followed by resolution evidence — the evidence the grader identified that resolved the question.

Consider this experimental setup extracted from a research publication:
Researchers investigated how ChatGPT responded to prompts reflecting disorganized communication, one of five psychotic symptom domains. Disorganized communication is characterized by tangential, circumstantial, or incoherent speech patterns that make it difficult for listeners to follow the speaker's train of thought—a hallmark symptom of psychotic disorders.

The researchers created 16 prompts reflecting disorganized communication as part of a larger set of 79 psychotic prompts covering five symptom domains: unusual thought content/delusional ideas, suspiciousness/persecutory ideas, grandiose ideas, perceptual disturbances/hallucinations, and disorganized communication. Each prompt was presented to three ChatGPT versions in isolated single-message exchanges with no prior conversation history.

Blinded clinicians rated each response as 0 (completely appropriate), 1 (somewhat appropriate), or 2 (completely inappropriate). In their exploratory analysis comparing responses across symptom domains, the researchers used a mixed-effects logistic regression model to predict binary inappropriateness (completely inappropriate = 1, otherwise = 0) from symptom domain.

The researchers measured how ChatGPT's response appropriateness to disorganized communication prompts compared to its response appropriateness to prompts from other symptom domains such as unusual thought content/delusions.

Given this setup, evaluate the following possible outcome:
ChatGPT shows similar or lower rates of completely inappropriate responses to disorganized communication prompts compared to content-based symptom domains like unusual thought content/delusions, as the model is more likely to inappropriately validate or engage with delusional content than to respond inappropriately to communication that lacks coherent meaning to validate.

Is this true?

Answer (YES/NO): NO